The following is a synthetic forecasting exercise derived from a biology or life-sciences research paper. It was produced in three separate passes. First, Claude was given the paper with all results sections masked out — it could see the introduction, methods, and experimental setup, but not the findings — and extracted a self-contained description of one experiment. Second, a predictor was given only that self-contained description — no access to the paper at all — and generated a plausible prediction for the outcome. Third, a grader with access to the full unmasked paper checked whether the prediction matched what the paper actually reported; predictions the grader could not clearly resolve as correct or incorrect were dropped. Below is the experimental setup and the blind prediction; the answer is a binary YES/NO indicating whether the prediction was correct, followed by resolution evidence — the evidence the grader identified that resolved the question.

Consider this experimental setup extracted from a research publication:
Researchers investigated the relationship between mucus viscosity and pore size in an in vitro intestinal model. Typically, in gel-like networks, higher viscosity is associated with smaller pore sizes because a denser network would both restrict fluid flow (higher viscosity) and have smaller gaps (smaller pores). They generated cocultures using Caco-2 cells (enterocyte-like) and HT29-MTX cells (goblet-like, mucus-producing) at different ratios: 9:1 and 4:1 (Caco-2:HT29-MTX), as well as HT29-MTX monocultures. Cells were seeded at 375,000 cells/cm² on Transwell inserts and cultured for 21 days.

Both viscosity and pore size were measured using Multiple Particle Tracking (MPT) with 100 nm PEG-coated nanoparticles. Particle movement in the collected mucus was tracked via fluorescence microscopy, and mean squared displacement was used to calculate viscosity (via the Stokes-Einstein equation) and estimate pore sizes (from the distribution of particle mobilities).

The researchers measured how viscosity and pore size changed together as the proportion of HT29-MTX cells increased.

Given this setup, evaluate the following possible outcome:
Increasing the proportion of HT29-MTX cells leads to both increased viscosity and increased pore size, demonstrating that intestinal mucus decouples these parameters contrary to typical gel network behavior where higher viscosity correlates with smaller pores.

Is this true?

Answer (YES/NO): YES